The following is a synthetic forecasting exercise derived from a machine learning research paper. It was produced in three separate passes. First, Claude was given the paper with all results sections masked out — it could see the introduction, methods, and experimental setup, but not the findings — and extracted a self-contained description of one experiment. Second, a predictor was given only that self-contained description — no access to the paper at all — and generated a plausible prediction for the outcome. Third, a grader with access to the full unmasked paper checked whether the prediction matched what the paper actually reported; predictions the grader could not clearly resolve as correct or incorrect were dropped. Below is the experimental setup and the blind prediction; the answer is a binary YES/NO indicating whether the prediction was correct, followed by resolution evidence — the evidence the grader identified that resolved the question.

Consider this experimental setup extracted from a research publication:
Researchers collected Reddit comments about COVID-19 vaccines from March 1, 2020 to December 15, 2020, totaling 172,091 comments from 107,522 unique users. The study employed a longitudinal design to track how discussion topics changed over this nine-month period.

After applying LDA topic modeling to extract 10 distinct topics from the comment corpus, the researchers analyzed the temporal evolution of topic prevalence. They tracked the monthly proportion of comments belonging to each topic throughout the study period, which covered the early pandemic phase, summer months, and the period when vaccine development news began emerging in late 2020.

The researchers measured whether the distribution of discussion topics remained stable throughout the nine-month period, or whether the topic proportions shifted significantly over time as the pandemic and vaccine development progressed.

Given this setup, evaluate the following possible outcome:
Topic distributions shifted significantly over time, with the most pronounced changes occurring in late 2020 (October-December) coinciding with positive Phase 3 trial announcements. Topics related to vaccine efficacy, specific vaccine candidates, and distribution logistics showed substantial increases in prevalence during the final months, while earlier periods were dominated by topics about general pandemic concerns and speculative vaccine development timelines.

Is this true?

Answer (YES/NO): NO